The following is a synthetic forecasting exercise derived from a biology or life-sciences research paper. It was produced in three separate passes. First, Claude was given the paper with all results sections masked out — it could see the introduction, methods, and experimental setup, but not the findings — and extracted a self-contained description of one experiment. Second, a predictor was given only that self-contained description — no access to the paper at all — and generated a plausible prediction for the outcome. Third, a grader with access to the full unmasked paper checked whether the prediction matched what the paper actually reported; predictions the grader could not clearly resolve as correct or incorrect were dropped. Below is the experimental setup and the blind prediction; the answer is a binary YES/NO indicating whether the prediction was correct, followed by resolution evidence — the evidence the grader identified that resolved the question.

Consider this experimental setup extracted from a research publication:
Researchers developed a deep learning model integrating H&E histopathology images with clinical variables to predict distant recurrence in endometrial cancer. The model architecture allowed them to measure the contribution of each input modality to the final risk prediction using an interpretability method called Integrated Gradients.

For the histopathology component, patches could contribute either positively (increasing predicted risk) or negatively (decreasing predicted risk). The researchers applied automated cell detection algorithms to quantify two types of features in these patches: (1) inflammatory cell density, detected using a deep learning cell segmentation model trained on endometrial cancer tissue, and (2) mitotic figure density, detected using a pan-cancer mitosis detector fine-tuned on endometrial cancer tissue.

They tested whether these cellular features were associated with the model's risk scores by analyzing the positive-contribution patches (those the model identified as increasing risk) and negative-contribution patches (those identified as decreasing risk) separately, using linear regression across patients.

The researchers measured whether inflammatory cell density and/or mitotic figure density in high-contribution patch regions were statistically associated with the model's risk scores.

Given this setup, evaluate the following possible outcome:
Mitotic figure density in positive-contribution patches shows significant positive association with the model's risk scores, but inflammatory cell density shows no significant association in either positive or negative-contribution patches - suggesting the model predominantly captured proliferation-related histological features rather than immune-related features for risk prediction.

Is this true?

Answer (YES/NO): NO